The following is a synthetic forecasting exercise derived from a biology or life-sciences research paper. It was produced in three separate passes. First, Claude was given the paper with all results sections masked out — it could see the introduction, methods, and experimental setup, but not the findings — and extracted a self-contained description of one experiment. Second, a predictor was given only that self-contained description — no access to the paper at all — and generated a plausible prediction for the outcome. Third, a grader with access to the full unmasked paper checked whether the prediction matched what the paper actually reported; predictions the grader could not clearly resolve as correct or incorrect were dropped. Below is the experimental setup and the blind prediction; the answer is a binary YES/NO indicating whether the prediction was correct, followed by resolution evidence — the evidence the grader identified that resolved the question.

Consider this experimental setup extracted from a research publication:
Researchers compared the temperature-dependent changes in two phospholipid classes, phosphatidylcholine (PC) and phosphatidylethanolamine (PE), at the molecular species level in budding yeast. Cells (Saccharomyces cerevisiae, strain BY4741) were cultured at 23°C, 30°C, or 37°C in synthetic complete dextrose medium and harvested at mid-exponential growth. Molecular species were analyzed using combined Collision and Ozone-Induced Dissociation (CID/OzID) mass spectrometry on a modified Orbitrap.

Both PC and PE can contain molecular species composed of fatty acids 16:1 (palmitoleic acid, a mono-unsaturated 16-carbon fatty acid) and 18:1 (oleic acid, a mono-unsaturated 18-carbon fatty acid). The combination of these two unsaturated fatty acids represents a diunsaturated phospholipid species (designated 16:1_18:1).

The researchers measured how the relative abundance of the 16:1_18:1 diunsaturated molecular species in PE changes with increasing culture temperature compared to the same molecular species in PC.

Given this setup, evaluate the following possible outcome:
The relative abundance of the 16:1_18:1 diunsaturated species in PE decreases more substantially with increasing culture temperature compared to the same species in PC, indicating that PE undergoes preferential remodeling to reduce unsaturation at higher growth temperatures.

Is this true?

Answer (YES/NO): NO